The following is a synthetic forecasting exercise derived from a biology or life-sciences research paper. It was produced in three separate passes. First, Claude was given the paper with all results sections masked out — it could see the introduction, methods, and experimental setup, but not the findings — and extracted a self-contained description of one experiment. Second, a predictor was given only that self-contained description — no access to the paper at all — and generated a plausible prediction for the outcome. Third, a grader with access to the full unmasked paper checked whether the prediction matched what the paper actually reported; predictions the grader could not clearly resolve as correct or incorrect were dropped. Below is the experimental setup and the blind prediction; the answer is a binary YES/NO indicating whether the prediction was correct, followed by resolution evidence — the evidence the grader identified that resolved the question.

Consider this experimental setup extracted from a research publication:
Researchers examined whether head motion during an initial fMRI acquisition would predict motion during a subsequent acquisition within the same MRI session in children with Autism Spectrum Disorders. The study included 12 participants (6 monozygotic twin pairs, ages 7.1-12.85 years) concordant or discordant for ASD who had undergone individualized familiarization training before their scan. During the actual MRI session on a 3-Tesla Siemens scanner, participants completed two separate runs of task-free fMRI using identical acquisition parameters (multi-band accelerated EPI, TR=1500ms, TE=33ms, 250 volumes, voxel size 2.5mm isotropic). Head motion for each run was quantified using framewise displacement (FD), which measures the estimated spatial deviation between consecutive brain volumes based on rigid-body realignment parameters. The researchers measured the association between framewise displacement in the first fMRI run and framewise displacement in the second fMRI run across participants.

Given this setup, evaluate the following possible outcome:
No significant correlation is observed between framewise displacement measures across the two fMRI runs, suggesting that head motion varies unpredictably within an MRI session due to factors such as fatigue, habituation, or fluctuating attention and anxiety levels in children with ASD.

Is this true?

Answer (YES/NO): YES